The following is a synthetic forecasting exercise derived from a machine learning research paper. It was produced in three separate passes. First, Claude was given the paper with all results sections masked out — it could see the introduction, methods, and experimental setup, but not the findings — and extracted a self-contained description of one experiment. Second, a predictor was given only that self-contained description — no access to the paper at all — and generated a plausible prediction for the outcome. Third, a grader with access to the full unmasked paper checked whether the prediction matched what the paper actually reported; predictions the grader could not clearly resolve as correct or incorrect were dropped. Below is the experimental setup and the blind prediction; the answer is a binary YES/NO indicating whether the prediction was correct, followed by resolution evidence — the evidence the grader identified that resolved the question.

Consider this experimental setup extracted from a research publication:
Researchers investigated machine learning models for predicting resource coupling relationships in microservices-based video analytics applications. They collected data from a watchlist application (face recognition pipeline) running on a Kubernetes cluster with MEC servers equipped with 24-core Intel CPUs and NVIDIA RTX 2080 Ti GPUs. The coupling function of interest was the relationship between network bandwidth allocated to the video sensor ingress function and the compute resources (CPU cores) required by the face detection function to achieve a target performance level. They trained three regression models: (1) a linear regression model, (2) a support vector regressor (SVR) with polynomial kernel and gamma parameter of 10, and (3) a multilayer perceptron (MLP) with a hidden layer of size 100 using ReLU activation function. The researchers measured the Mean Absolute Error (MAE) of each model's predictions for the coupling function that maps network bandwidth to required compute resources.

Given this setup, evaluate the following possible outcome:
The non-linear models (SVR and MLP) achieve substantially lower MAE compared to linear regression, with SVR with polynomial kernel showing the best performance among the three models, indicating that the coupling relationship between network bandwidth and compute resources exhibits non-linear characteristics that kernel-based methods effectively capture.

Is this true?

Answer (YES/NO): NO